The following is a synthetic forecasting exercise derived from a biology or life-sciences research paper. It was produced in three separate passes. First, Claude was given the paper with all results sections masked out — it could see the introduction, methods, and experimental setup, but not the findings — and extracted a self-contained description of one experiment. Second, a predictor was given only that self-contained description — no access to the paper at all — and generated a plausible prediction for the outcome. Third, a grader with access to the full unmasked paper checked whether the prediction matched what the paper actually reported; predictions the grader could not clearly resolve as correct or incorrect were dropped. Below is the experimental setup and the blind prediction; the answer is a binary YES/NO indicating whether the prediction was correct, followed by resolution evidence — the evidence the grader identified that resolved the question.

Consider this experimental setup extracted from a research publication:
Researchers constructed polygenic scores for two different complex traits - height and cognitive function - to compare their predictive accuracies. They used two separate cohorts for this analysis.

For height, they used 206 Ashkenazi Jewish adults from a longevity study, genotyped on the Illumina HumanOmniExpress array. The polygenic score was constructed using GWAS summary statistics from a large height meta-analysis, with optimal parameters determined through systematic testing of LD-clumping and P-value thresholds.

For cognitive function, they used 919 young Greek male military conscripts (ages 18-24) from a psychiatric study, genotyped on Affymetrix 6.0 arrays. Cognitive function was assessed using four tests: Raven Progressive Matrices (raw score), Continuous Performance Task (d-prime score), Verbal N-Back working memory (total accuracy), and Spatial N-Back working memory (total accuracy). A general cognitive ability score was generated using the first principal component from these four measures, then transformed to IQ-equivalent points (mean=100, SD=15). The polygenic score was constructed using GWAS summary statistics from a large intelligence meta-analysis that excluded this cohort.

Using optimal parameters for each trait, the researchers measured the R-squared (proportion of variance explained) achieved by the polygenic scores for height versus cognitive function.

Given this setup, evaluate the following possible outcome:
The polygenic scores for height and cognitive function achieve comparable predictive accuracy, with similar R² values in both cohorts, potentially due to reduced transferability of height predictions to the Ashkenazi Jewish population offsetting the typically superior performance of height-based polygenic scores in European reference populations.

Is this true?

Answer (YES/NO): NO